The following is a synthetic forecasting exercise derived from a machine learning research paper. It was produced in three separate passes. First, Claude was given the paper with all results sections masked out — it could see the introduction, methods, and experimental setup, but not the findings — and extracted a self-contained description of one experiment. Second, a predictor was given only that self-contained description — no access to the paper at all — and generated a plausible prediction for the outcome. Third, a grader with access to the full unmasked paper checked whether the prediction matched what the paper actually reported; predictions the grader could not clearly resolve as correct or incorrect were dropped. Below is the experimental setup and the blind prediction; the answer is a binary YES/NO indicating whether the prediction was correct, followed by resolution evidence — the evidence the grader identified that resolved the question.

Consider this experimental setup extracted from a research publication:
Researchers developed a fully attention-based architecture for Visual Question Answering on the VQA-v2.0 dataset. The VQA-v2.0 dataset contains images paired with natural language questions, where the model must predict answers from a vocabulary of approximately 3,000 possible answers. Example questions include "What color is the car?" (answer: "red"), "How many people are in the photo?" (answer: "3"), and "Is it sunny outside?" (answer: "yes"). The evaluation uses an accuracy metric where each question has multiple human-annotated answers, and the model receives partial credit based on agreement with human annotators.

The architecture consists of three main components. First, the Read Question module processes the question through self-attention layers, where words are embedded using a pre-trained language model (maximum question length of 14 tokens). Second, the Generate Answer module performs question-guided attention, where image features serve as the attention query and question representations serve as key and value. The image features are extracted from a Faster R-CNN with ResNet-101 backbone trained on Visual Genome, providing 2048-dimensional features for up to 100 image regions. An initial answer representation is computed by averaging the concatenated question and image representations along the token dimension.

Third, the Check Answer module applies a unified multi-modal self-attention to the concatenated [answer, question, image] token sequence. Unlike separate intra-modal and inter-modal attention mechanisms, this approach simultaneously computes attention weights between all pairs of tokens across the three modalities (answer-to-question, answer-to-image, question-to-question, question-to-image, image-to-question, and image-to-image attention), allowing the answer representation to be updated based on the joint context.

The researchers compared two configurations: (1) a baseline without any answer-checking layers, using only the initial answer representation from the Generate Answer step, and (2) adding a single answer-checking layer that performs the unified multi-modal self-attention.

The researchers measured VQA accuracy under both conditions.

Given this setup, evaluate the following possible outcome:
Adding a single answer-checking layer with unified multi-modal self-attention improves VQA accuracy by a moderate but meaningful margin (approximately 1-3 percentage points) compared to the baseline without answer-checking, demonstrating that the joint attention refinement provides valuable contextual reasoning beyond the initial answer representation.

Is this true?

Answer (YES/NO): NO